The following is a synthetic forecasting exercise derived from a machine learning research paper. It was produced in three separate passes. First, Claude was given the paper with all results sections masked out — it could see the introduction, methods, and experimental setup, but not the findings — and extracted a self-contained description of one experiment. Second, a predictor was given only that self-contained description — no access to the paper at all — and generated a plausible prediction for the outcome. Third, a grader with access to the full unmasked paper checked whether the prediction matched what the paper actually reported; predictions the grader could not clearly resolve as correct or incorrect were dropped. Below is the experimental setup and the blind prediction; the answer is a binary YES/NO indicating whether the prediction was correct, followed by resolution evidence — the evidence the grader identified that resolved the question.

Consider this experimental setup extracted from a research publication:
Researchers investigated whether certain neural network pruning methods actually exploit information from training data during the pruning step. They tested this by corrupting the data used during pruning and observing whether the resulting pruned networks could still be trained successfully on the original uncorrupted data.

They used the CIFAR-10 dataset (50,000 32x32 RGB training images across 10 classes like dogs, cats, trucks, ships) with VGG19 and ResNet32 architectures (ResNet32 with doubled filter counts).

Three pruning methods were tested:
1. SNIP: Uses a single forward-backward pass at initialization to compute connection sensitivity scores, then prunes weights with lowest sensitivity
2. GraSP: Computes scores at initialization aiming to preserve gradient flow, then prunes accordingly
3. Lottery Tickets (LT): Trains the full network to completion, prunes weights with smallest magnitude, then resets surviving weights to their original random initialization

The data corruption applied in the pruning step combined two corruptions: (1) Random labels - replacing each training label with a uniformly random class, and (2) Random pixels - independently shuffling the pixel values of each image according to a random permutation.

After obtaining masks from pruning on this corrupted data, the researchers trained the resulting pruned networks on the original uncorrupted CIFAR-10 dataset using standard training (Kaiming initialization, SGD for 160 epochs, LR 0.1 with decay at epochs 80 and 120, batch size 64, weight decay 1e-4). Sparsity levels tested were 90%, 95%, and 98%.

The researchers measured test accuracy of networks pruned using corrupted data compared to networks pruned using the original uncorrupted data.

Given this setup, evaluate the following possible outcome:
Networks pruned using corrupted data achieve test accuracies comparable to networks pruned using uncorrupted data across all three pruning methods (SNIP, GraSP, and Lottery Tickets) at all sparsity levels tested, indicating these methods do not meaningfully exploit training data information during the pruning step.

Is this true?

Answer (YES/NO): YES